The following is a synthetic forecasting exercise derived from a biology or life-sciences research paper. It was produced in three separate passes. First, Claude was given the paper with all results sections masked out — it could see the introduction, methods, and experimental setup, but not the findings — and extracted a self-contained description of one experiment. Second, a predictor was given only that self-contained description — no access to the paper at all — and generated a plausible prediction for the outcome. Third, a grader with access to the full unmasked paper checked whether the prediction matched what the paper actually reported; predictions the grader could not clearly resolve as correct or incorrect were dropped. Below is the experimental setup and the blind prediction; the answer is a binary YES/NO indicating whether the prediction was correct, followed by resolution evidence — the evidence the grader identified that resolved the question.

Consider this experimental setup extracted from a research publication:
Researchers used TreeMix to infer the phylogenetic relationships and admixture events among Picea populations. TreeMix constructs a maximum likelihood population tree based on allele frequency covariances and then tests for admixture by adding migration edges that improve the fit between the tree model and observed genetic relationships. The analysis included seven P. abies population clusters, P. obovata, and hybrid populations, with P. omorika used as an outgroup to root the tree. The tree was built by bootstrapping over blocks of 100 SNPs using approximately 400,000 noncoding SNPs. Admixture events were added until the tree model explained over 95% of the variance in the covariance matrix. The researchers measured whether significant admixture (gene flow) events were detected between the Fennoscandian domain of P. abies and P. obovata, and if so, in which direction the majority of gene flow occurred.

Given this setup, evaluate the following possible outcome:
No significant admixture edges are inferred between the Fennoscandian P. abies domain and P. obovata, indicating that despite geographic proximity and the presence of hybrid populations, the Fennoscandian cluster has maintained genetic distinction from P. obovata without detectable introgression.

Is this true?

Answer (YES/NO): NO